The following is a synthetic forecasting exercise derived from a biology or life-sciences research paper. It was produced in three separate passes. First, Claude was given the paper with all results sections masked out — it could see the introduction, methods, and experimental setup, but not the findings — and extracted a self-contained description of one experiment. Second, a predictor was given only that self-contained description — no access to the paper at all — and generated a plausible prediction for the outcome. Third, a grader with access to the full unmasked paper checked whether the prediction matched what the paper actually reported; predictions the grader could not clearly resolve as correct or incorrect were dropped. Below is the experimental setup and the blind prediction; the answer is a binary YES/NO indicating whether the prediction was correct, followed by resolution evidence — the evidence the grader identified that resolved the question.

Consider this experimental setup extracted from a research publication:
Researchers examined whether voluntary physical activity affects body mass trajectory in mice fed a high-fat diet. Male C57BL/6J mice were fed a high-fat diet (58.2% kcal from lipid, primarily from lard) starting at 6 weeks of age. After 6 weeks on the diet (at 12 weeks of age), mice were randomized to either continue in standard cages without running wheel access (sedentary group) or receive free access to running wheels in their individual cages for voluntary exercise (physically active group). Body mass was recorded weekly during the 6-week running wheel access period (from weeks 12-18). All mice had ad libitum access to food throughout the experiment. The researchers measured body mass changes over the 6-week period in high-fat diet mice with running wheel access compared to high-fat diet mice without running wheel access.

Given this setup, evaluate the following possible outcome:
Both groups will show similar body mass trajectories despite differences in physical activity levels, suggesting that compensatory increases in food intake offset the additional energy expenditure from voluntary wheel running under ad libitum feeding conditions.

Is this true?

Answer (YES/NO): YES